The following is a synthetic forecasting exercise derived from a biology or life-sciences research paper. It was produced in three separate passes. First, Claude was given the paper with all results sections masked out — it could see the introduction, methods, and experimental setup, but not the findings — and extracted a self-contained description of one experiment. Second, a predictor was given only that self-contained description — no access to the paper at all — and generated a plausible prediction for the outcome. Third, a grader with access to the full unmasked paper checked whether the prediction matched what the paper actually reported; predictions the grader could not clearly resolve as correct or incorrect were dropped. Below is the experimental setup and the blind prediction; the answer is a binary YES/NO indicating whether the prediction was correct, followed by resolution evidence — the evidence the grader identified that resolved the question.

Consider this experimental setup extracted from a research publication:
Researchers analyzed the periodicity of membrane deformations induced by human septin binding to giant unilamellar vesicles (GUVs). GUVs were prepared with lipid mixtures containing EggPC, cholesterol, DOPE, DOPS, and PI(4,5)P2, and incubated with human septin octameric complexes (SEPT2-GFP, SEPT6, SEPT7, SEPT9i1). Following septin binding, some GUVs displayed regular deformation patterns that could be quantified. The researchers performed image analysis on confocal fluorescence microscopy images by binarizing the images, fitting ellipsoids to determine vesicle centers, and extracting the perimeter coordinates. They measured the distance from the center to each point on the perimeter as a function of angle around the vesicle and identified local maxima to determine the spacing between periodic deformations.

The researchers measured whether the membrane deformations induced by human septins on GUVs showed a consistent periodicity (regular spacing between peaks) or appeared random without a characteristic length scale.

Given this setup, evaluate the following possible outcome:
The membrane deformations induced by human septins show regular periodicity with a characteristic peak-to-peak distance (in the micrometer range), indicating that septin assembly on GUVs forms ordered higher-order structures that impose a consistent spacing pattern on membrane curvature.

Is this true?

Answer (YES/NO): NO